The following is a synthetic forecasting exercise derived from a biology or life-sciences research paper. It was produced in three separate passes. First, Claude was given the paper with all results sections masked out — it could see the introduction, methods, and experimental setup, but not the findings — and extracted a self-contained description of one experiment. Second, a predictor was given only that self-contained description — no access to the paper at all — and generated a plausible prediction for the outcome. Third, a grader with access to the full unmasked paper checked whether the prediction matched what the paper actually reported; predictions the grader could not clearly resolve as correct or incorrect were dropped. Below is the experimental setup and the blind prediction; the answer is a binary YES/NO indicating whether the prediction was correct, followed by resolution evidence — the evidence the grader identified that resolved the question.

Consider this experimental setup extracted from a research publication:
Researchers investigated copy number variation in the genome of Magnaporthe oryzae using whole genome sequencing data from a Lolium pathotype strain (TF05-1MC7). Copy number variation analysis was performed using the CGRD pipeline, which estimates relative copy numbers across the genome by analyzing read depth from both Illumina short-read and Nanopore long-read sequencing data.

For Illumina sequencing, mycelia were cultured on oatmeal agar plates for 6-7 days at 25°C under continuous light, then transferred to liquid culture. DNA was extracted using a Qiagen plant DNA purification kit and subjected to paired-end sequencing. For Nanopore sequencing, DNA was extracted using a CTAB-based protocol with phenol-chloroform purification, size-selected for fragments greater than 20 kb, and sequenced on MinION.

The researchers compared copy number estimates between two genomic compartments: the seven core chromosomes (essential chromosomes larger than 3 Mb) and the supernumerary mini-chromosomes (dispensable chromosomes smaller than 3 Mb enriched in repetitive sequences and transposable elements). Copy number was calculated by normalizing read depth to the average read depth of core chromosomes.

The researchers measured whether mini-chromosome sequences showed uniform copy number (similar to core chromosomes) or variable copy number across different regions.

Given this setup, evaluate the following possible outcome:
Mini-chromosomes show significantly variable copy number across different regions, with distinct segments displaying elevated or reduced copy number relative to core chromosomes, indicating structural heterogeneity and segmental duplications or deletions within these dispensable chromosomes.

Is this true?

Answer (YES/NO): YES